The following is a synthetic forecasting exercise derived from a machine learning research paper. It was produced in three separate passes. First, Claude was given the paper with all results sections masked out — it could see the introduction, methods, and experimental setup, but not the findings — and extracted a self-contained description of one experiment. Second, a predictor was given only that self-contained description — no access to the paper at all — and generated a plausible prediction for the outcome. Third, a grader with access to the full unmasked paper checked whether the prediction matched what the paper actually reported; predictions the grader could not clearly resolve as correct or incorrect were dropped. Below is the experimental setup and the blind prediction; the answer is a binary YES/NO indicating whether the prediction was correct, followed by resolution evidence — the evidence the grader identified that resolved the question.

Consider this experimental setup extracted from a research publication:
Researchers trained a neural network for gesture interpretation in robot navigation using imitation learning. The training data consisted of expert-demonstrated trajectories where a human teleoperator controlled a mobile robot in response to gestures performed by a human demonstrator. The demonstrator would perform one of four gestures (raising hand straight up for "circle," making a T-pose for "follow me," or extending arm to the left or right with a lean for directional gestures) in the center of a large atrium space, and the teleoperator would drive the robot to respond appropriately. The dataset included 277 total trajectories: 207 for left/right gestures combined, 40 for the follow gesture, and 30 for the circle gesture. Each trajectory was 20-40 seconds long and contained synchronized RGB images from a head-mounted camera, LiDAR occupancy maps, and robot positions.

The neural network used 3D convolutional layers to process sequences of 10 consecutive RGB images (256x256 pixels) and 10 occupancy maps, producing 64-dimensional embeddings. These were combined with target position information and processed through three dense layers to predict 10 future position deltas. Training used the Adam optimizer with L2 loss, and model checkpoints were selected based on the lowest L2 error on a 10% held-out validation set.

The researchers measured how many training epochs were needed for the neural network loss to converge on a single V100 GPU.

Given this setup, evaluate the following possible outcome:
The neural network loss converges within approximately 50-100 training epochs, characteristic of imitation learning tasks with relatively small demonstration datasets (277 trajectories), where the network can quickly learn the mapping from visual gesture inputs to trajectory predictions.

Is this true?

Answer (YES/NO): NO